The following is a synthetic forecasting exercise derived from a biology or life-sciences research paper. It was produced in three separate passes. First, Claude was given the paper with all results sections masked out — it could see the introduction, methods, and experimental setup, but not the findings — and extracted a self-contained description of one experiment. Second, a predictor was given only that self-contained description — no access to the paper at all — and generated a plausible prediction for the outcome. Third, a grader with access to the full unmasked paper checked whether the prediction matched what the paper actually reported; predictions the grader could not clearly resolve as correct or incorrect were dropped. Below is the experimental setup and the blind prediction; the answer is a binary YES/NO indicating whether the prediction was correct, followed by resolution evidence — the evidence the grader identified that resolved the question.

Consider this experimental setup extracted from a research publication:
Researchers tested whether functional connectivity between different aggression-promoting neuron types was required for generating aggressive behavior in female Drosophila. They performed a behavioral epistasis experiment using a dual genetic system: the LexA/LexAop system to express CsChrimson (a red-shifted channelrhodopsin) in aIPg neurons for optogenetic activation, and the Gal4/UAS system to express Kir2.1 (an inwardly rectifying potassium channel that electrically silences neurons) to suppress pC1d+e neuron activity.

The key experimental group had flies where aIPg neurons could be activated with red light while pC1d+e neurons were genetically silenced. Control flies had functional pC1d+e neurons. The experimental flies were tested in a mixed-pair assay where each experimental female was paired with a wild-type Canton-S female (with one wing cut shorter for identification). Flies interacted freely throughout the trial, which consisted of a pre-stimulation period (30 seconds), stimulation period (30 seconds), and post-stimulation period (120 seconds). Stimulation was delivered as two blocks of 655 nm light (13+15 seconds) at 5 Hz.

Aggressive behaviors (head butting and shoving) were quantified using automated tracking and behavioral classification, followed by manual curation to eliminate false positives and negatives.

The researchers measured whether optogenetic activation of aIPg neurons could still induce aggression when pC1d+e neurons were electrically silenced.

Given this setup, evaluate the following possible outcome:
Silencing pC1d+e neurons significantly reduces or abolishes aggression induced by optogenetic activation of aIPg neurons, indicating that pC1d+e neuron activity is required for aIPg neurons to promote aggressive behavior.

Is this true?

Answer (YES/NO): NO